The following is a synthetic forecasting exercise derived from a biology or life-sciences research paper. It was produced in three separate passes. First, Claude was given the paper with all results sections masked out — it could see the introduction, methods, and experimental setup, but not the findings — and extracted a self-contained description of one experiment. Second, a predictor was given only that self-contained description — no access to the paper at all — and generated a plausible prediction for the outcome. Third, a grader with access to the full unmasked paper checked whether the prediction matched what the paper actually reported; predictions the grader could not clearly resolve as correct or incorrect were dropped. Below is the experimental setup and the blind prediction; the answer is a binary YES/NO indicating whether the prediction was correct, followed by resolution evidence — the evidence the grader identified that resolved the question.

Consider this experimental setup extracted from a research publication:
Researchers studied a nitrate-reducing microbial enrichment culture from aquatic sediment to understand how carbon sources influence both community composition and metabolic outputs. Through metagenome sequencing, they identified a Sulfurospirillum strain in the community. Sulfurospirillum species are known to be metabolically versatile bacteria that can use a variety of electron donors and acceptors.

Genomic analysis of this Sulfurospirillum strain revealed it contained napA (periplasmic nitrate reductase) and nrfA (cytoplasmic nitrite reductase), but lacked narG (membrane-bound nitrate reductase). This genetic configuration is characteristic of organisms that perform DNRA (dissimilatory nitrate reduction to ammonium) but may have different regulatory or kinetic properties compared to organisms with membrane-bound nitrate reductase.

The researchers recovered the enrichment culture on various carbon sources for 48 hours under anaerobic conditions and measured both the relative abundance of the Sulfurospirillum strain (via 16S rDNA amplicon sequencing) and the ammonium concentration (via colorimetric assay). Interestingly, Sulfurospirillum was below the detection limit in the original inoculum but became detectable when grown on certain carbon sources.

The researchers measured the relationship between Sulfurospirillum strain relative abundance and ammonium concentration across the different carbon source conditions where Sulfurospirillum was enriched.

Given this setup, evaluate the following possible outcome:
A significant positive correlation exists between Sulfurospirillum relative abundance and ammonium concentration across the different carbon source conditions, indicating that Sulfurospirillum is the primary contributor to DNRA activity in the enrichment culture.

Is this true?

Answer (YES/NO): NO